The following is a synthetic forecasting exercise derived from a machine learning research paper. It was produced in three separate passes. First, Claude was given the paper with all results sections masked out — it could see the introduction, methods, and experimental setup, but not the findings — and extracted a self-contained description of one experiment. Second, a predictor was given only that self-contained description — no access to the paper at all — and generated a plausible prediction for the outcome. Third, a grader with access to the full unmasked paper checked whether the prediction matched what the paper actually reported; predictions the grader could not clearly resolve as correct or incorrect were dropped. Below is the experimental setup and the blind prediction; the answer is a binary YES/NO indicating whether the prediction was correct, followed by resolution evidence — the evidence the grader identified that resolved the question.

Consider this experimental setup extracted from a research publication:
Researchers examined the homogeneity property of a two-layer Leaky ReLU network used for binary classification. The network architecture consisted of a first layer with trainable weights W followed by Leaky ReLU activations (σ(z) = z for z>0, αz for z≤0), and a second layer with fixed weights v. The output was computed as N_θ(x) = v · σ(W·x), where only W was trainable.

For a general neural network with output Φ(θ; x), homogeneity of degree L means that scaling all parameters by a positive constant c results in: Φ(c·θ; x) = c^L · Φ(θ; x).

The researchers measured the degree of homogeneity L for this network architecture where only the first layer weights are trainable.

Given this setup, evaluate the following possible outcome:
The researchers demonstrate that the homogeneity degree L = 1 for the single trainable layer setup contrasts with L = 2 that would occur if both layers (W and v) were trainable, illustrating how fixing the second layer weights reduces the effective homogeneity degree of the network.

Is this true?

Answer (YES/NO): NO